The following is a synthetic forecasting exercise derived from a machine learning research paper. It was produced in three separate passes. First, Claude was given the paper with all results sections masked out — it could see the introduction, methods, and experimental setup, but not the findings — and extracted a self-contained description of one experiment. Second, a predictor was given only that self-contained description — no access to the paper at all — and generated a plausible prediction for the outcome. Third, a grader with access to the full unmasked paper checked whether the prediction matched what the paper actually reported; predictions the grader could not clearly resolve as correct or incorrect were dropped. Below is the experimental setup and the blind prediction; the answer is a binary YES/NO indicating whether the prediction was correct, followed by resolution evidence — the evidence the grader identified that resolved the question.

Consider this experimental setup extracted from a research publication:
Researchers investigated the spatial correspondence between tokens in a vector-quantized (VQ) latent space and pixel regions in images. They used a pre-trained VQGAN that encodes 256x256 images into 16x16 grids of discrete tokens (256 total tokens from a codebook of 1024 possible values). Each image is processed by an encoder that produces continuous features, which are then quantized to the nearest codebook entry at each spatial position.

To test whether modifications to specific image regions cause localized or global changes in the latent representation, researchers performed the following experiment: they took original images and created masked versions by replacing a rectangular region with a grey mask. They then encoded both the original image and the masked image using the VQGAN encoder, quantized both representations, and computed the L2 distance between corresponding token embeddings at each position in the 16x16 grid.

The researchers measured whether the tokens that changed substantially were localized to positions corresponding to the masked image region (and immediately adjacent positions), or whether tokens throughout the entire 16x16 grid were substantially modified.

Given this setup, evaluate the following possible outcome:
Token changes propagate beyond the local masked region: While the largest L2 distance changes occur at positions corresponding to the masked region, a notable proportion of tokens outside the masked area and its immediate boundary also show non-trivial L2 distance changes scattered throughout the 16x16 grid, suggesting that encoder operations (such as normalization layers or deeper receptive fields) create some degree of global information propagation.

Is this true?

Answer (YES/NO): NO